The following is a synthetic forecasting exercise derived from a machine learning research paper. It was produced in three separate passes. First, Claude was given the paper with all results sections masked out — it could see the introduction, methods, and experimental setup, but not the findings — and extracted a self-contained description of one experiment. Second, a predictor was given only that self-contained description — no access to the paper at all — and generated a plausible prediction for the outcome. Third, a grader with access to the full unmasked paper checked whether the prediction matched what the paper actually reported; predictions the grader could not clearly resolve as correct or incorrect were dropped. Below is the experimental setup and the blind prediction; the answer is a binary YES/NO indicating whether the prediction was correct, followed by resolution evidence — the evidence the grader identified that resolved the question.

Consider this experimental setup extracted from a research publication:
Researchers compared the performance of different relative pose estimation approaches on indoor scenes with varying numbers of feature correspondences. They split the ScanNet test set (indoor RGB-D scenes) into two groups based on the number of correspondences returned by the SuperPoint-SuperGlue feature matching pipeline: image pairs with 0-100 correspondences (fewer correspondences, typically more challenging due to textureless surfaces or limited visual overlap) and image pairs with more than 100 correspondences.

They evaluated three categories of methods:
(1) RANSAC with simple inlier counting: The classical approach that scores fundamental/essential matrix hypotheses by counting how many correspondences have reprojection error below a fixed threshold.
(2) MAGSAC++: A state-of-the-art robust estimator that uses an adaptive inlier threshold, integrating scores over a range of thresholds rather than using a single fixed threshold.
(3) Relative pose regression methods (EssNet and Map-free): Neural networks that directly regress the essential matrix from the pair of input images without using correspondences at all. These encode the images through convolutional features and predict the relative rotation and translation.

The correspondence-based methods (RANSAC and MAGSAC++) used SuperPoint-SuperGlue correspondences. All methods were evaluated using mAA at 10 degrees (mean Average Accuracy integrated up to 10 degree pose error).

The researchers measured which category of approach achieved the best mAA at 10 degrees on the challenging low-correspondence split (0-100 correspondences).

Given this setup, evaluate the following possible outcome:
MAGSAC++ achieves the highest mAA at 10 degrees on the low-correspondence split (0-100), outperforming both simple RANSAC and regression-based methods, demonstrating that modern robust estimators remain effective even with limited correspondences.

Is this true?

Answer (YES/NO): NO